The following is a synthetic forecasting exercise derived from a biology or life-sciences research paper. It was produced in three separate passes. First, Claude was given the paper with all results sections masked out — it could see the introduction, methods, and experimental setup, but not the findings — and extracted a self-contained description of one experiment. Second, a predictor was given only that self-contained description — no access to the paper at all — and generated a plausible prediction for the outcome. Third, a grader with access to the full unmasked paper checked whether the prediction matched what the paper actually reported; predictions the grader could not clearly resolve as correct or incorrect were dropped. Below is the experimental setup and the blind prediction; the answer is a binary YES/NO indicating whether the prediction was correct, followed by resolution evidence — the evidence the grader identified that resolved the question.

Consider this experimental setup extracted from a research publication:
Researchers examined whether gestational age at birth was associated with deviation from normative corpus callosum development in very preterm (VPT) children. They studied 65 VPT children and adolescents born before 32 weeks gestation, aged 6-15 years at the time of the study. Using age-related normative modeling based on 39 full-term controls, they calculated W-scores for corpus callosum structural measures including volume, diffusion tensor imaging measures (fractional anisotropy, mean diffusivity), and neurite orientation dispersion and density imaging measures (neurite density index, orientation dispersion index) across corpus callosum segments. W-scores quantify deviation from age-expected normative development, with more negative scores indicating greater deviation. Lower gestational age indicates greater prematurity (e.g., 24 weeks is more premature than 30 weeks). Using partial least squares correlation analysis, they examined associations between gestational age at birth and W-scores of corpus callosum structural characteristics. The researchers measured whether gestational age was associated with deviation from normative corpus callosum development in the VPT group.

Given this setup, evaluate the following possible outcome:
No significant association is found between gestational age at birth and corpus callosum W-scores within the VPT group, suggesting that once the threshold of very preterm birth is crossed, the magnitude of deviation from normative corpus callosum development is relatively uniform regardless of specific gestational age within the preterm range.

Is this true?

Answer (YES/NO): NO